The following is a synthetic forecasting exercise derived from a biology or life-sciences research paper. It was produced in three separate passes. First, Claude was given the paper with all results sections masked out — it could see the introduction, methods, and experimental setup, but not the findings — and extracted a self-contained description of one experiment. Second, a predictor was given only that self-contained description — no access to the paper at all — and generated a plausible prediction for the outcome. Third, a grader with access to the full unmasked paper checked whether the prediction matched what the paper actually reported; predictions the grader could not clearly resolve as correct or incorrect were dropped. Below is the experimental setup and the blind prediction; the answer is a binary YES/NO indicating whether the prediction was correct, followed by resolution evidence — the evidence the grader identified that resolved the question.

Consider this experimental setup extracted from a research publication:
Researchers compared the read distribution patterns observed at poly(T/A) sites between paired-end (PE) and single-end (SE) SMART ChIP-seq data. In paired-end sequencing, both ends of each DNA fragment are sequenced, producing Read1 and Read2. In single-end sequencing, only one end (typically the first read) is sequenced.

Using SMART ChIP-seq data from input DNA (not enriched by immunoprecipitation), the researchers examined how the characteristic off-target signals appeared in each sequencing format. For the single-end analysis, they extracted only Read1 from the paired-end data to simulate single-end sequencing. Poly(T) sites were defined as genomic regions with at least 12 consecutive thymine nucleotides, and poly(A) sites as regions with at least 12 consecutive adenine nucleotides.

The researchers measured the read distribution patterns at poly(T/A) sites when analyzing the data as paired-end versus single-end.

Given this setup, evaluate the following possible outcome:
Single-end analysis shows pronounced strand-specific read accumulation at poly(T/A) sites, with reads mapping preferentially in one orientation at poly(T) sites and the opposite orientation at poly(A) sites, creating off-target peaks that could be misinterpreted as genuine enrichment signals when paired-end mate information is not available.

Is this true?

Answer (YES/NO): YES